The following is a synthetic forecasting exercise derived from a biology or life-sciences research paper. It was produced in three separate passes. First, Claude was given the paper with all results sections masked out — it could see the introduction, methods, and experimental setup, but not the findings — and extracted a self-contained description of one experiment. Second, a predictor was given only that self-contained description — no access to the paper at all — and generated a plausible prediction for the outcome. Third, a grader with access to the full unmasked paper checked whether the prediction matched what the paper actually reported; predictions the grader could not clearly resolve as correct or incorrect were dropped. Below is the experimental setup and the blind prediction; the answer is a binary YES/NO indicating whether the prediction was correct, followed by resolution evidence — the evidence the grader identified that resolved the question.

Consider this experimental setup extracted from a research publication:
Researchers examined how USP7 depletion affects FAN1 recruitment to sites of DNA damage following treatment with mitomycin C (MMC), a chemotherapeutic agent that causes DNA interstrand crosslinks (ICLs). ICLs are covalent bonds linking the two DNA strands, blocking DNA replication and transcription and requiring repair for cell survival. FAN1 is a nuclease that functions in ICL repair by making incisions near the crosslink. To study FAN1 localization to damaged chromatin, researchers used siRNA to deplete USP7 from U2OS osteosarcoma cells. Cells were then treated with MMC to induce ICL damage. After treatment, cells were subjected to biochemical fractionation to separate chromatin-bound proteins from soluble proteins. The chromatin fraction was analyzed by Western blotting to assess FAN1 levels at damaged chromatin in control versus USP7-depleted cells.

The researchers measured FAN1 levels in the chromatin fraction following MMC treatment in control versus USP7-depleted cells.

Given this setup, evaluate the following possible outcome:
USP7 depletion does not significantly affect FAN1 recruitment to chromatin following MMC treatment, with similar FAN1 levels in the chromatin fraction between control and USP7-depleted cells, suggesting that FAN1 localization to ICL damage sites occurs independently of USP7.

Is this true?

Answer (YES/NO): NO